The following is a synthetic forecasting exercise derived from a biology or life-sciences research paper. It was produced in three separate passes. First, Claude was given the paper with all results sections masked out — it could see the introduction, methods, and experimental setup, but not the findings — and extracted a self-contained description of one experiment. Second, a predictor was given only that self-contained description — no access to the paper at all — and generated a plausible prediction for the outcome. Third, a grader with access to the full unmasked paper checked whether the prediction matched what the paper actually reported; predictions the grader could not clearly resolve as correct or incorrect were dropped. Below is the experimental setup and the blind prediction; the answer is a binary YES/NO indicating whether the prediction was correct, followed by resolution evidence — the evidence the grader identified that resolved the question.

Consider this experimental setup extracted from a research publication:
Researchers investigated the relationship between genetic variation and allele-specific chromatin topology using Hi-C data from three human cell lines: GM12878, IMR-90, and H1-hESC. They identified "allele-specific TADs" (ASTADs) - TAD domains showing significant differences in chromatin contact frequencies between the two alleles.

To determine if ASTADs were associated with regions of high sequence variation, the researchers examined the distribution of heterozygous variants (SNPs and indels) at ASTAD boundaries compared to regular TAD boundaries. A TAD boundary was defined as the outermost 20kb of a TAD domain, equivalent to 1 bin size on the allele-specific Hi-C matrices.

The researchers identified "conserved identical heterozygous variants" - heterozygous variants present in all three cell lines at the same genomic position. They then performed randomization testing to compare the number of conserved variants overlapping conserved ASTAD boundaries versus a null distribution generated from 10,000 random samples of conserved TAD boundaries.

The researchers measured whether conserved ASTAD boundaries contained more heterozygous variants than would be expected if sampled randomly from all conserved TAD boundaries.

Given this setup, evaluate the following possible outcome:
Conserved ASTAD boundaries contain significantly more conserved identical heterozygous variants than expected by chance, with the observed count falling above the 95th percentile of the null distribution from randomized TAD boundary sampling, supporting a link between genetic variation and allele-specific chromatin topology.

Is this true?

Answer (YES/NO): YES